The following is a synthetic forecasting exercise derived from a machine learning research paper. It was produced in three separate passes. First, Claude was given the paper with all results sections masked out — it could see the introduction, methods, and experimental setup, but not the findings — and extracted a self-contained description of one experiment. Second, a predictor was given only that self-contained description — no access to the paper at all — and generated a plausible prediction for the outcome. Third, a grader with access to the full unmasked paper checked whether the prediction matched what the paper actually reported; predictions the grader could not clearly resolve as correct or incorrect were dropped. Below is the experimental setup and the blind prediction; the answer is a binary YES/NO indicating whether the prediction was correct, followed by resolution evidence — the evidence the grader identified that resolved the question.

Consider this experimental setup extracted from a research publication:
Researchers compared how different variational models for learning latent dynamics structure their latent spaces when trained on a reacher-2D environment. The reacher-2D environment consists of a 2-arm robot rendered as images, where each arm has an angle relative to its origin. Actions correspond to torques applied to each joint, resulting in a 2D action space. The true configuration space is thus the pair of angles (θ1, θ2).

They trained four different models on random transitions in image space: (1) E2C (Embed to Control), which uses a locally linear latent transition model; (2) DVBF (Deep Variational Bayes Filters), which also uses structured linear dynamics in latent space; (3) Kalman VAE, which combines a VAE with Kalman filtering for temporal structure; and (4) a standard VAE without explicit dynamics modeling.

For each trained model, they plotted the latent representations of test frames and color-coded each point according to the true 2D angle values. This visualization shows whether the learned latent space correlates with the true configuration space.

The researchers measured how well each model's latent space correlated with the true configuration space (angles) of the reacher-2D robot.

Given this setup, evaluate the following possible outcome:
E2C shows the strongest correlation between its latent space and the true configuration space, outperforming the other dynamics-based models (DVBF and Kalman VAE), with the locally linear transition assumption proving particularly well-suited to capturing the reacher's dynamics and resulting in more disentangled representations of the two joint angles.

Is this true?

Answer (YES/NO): NO